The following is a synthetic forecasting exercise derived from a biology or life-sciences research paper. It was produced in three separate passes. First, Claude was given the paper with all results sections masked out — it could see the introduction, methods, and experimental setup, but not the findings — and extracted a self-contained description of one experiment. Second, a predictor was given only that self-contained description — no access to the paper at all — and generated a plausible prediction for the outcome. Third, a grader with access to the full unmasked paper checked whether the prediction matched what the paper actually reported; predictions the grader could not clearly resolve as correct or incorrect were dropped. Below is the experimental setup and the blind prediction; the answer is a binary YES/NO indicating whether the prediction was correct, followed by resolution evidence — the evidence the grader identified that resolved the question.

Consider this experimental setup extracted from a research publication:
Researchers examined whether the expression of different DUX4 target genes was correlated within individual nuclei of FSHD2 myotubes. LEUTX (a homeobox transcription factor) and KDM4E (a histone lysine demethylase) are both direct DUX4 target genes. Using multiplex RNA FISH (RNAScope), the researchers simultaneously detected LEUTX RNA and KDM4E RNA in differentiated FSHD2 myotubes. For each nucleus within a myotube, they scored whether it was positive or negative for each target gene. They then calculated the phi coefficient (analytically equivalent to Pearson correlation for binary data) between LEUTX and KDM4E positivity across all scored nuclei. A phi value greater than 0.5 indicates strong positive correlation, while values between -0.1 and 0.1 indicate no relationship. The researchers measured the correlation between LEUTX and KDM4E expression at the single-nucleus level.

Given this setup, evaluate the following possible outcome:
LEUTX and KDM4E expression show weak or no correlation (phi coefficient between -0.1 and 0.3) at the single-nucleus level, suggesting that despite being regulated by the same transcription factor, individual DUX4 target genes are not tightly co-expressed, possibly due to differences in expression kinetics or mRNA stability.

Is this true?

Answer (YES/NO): NO